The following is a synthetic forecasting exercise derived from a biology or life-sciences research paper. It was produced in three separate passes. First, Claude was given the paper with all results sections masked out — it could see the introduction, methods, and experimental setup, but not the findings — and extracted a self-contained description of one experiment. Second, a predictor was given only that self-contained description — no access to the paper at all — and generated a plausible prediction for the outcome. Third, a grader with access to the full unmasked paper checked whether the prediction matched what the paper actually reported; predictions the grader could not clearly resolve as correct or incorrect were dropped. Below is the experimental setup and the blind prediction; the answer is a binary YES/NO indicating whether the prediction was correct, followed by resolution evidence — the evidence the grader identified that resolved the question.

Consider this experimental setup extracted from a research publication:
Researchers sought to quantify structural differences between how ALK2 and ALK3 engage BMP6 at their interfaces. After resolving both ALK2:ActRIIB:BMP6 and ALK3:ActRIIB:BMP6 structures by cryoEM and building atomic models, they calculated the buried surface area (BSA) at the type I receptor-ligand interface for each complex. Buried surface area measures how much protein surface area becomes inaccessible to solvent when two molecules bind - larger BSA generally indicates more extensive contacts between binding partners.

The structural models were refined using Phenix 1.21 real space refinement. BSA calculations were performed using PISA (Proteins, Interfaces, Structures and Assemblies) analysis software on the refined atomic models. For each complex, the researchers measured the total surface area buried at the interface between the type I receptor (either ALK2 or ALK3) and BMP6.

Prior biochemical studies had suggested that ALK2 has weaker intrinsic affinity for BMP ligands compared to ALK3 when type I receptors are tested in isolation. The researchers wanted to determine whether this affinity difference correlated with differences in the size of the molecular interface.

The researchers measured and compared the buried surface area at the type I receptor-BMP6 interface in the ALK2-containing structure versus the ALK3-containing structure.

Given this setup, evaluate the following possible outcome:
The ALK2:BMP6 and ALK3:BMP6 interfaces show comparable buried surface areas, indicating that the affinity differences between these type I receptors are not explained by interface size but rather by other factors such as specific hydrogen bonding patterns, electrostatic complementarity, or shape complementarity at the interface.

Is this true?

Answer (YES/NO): NO